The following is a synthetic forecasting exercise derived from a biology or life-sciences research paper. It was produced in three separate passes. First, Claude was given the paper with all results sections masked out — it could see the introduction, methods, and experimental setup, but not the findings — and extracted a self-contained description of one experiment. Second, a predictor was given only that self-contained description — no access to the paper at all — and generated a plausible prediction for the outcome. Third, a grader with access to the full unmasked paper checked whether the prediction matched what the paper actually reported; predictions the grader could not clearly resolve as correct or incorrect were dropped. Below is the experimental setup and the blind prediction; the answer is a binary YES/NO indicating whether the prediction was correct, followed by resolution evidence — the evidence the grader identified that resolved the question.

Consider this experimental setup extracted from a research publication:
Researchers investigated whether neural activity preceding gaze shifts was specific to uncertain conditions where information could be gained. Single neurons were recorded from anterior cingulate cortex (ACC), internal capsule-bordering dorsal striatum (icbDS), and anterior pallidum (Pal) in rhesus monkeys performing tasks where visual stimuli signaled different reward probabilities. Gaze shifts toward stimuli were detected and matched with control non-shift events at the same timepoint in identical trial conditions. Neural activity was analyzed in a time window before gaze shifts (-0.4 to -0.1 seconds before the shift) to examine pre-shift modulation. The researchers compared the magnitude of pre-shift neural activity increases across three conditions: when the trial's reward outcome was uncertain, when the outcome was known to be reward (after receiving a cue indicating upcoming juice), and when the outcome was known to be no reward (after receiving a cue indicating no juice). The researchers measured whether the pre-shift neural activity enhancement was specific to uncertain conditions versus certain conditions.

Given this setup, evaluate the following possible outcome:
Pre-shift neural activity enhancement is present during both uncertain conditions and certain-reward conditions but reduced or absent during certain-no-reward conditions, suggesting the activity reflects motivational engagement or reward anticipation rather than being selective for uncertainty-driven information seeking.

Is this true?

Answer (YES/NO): NO